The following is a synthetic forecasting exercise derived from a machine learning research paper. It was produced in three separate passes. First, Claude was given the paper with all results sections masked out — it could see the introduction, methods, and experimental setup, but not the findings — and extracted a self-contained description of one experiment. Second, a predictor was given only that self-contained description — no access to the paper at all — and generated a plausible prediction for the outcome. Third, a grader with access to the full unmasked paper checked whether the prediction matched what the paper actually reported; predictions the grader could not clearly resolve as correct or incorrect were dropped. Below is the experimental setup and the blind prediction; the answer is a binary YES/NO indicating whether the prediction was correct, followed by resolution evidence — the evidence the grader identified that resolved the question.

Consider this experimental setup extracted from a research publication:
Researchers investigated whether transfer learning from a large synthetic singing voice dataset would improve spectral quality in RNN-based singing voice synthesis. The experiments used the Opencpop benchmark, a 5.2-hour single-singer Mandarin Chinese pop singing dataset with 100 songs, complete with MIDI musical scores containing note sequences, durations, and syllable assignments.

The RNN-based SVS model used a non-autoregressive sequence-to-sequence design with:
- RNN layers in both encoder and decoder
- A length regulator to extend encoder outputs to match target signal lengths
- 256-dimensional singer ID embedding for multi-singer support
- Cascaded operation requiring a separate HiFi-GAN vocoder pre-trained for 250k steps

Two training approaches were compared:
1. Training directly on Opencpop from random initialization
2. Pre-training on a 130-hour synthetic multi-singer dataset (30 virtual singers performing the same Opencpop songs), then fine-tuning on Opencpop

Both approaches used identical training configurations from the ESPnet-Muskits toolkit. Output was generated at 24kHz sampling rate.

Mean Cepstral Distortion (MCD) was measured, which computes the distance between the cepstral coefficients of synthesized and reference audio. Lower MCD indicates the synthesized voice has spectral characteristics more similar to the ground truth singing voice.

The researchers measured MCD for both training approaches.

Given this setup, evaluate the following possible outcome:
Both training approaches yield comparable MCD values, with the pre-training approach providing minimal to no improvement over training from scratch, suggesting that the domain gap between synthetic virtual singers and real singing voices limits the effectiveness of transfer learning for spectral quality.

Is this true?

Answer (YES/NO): YES